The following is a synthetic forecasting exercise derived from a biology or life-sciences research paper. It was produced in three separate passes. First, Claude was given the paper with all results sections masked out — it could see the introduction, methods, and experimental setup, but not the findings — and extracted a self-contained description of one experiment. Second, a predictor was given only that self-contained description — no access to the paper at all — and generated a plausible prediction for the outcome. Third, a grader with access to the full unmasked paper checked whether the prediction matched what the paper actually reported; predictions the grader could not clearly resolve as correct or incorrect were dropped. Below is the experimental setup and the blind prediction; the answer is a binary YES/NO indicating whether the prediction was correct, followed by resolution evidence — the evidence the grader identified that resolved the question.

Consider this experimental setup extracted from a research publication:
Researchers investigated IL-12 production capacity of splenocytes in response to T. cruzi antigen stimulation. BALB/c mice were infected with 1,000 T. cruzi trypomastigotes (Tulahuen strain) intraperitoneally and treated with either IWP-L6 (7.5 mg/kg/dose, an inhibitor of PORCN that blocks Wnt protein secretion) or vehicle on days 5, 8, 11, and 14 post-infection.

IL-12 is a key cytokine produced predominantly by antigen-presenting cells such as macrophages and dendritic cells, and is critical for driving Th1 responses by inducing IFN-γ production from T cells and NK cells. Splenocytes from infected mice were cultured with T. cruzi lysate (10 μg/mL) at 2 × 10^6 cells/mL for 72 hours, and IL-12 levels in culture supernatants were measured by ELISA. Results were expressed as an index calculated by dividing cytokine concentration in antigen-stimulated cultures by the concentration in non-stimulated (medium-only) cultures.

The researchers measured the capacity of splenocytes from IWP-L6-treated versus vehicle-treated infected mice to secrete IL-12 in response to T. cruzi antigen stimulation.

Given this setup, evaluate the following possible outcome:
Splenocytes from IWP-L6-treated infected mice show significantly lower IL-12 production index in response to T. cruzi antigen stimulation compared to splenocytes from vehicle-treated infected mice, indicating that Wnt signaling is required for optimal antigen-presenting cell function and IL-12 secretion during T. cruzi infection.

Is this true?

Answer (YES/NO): NO